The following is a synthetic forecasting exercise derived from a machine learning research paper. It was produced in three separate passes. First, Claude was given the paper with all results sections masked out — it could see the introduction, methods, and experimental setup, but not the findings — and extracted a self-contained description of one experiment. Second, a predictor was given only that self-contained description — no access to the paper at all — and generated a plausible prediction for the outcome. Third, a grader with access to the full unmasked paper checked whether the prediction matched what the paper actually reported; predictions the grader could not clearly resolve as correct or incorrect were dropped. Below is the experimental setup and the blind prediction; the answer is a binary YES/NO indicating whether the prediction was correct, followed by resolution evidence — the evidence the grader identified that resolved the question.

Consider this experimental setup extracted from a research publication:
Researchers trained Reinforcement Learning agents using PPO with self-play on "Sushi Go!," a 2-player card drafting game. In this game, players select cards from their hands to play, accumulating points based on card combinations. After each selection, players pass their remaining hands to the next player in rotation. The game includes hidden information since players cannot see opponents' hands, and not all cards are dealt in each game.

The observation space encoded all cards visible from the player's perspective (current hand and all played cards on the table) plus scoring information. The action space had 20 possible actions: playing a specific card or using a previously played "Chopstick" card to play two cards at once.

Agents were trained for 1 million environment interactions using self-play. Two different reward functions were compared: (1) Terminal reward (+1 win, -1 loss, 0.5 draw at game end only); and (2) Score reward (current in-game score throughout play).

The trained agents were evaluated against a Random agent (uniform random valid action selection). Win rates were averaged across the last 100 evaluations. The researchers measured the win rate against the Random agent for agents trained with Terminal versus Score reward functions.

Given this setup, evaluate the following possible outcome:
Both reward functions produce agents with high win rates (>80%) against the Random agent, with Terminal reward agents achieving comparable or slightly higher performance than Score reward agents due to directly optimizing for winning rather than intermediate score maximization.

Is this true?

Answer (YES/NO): NO